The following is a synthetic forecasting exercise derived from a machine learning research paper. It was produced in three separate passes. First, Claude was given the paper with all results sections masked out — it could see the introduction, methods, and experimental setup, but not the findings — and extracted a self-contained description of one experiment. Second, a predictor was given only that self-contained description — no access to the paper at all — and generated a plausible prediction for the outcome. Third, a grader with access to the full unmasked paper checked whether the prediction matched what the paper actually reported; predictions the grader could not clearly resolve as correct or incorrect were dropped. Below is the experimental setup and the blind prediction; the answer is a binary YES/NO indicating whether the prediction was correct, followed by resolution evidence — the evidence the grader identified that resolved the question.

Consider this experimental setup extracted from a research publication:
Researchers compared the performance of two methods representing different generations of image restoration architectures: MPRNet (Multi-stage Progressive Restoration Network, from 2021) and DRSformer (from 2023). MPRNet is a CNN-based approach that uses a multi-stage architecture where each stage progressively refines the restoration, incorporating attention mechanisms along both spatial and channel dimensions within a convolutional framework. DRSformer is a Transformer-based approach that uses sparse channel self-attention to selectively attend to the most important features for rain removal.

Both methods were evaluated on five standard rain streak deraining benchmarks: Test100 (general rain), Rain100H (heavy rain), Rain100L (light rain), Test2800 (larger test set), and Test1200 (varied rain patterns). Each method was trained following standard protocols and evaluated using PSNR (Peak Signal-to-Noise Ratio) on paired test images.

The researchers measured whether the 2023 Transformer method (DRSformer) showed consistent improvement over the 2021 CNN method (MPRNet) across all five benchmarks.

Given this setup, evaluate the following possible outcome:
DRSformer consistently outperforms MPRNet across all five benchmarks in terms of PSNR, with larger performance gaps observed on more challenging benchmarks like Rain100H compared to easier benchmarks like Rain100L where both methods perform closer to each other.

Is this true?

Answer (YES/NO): NO